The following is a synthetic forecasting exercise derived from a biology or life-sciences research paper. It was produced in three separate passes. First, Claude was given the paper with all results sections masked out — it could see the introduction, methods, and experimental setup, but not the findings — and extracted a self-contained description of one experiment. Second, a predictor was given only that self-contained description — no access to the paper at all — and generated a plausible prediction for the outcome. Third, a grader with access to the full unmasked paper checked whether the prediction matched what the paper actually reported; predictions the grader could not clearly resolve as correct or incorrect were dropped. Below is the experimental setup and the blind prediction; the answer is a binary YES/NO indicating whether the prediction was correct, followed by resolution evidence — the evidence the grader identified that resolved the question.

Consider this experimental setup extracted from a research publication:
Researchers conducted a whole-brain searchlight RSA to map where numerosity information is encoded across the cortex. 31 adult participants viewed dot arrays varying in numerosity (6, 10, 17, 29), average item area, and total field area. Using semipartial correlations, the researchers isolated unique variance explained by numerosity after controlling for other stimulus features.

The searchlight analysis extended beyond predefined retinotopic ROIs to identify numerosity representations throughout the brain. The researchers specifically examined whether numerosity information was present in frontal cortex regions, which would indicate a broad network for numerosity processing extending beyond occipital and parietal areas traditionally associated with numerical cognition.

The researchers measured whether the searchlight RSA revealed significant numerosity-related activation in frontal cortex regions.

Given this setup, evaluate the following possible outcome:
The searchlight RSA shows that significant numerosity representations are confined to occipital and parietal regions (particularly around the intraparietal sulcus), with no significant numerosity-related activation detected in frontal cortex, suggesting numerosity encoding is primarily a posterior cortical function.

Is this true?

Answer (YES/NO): NO